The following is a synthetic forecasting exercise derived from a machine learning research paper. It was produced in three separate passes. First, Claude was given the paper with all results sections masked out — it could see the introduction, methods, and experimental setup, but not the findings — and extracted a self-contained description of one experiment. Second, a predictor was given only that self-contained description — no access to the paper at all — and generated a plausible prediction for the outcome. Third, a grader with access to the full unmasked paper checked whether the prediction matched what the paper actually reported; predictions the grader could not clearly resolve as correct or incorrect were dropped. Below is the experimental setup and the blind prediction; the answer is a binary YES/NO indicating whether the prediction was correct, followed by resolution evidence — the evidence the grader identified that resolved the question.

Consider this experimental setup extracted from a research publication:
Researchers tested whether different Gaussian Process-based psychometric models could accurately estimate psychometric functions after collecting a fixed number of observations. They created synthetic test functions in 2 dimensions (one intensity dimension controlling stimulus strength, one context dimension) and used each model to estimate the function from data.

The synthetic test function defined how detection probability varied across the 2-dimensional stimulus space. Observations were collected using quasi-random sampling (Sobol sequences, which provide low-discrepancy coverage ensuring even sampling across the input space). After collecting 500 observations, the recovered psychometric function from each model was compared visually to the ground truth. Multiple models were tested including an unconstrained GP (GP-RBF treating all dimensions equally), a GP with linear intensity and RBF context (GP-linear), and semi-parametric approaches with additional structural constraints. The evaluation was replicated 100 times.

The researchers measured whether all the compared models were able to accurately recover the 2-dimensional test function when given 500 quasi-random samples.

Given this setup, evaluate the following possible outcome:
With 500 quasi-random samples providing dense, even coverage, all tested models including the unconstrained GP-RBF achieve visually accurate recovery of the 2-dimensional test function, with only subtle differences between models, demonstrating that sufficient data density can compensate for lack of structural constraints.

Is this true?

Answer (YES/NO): YES